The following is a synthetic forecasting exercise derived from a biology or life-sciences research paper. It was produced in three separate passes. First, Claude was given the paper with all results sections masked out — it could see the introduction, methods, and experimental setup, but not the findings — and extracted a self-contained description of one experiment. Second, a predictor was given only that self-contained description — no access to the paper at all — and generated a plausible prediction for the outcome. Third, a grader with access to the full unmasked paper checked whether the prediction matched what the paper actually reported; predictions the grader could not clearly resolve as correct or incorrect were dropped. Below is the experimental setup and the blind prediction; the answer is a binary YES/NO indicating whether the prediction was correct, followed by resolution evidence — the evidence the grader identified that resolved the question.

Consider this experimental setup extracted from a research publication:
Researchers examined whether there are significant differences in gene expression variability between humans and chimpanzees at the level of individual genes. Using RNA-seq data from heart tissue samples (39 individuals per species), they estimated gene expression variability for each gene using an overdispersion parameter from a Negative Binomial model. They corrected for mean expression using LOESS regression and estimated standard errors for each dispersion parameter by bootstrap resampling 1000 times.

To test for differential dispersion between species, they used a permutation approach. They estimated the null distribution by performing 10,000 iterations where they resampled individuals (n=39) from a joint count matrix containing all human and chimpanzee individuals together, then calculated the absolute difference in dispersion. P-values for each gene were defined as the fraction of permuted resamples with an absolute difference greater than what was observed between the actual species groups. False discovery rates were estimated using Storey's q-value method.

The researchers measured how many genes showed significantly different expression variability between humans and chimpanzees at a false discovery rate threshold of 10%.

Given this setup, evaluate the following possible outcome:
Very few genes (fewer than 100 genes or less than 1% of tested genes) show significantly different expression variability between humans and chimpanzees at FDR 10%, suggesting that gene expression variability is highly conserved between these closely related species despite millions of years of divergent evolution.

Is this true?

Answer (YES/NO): NO